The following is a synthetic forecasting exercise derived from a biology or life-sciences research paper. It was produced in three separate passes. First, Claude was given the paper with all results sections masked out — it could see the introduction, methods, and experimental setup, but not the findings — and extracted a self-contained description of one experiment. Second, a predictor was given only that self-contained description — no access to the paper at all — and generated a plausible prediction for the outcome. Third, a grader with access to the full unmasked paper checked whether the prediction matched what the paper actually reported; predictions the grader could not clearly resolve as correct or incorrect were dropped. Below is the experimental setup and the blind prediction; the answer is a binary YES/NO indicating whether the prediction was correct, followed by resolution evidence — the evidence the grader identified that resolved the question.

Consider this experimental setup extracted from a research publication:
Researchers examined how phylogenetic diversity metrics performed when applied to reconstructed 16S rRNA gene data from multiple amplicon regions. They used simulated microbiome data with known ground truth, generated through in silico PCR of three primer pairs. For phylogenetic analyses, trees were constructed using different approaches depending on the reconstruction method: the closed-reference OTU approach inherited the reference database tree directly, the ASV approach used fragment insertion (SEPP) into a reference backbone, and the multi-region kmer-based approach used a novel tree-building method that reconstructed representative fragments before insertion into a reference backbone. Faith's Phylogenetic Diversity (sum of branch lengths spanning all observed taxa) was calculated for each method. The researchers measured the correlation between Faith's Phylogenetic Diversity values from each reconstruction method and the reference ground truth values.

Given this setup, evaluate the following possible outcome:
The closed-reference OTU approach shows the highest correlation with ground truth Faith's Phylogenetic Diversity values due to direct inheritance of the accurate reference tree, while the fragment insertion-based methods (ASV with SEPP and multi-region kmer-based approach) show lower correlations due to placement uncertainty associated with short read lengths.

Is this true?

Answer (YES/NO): NO